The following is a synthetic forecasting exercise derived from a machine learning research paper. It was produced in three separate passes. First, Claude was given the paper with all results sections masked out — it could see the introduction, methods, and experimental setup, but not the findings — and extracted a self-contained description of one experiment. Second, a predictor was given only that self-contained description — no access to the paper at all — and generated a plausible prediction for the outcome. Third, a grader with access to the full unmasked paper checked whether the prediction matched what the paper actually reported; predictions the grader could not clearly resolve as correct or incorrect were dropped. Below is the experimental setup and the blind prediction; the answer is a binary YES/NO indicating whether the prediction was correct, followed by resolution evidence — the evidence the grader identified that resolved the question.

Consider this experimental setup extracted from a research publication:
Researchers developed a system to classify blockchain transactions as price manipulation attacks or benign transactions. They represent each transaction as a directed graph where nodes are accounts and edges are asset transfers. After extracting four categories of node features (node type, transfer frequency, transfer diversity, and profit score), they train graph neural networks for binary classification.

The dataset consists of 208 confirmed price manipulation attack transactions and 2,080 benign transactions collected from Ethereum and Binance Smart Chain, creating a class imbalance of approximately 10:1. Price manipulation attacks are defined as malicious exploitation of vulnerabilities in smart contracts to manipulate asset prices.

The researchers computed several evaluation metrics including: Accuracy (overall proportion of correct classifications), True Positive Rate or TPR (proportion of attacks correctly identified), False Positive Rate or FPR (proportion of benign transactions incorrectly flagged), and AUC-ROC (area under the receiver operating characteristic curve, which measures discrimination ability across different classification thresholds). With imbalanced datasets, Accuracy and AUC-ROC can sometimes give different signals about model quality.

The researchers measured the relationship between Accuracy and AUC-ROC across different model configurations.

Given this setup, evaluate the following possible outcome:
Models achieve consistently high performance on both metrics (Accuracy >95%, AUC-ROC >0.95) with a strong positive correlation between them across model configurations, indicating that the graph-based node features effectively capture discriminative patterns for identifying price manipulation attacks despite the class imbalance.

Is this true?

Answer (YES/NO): NO